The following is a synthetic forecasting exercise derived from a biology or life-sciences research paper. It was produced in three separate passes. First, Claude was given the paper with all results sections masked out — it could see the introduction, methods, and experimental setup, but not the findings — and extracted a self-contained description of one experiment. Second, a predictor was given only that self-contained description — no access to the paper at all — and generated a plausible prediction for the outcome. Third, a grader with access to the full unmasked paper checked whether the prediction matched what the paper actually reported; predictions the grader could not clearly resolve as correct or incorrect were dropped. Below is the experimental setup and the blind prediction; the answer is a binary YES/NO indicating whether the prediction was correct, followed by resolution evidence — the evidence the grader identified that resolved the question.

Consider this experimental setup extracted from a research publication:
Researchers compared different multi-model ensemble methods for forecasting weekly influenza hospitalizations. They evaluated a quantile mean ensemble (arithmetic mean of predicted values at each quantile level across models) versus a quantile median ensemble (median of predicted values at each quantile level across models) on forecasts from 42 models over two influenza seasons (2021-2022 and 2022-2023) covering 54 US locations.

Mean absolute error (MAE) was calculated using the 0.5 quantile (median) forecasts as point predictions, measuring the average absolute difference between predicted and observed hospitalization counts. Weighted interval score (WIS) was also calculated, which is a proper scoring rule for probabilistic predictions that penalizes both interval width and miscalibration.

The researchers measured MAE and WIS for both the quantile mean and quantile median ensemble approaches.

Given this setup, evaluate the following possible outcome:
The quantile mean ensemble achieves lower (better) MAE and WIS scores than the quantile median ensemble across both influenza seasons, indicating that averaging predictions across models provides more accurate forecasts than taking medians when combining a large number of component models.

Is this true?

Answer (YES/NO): NO